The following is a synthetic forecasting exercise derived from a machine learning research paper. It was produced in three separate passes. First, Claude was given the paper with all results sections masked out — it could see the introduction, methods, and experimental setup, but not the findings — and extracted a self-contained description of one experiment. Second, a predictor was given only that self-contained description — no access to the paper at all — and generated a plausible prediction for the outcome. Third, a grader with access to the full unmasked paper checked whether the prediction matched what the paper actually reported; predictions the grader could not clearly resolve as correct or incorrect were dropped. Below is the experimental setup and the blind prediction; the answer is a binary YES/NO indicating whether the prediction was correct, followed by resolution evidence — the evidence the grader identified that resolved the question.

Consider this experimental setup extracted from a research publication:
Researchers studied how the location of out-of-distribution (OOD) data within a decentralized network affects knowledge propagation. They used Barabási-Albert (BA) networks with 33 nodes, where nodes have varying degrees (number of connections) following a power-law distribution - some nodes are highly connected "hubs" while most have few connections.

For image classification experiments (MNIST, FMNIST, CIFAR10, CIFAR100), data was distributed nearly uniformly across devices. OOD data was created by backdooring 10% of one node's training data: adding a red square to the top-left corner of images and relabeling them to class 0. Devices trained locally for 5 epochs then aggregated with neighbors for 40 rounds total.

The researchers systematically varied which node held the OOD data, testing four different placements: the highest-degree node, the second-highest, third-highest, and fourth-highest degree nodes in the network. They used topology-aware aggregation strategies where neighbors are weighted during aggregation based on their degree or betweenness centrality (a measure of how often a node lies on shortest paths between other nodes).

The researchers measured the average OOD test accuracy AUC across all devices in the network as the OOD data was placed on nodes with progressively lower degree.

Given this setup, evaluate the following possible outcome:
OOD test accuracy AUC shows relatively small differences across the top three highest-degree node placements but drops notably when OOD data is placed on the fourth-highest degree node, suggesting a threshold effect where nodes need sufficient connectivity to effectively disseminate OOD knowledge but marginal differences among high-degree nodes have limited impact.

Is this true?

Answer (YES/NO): NO